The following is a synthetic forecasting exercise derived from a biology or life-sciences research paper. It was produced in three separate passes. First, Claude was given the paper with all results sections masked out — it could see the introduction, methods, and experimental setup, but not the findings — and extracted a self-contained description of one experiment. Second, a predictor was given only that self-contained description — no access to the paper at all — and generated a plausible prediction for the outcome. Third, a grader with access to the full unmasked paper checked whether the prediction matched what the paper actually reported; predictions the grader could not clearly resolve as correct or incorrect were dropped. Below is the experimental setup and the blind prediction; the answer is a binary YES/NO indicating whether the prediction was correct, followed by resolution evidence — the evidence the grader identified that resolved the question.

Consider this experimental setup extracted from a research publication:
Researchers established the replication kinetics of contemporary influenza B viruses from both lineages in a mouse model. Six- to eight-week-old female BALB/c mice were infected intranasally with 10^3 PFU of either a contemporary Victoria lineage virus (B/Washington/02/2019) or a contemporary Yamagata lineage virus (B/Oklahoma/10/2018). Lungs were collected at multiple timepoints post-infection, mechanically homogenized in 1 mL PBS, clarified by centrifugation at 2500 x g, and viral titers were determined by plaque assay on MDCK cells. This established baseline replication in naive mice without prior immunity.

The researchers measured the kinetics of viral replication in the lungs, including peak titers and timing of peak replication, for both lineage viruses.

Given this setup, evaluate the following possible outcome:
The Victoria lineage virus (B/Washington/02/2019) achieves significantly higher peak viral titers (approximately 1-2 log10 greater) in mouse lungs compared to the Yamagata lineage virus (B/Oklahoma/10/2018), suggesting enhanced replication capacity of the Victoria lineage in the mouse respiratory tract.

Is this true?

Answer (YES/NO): NO